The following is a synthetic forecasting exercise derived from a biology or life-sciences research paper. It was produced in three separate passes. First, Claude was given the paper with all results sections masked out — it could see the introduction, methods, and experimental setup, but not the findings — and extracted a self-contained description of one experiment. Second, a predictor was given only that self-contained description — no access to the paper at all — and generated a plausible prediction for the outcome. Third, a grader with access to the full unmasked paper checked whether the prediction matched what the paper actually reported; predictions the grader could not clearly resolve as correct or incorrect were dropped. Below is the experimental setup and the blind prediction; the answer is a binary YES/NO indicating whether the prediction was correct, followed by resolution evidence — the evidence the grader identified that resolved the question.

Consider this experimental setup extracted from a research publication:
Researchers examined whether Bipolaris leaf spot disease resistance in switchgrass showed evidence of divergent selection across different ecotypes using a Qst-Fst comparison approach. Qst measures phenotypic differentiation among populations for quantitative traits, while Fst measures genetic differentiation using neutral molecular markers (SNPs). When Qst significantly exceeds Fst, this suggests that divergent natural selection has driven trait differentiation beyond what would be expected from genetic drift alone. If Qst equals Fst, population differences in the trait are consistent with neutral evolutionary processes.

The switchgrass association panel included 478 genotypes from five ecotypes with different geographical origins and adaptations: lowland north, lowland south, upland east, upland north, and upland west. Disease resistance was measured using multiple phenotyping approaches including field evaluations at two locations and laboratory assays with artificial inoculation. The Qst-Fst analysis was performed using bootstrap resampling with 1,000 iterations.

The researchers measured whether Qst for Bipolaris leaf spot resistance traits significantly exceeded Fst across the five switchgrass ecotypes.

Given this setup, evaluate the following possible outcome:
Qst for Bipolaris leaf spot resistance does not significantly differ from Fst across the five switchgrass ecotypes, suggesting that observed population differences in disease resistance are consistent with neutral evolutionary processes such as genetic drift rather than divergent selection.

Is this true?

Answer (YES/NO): YES